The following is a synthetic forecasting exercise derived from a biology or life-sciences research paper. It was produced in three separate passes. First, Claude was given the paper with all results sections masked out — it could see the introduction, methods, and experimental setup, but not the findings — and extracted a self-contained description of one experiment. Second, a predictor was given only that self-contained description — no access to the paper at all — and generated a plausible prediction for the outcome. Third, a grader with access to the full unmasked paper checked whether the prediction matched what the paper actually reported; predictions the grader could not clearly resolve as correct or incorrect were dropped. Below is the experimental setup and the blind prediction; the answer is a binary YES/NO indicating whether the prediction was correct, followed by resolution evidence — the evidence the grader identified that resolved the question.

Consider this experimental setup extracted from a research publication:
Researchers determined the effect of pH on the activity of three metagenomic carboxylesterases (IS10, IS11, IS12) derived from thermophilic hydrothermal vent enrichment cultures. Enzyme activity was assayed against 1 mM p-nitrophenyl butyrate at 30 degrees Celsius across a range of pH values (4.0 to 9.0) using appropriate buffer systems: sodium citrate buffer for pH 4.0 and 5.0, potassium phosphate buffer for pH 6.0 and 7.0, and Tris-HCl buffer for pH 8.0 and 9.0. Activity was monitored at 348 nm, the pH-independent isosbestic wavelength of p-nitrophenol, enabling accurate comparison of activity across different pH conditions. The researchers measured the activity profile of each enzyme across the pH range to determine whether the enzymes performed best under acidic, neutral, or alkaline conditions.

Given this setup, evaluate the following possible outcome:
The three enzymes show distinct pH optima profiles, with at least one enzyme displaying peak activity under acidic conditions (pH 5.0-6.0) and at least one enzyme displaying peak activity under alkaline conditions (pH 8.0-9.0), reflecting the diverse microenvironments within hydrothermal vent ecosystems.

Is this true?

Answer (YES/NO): NO